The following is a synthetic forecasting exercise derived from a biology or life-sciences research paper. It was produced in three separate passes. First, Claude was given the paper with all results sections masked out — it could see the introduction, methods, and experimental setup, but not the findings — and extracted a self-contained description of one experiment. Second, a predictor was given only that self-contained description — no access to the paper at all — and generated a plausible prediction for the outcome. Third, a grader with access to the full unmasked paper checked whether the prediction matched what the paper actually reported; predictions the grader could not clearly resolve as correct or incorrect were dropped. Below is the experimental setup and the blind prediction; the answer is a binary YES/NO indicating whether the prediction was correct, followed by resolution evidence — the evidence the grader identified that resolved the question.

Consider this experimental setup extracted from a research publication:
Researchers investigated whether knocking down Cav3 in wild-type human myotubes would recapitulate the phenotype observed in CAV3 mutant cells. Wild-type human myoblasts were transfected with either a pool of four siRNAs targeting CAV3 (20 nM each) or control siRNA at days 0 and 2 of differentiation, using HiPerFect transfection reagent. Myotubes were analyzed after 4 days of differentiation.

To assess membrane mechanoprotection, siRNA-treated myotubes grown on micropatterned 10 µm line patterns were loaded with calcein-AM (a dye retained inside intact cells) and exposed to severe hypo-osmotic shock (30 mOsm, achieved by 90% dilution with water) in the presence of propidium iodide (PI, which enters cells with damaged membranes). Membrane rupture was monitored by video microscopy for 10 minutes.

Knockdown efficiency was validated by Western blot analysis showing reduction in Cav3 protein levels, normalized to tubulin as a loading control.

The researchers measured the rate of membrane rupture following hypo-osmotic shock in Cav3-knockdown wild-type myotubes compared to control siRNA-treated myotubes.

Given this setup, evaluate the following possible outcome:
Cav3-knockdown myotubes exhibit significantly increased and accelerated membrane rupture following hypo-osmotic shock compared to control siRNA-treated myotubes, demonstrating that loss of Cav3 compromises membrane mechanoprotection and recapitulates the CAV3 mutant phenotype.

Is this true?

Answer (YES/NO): YES